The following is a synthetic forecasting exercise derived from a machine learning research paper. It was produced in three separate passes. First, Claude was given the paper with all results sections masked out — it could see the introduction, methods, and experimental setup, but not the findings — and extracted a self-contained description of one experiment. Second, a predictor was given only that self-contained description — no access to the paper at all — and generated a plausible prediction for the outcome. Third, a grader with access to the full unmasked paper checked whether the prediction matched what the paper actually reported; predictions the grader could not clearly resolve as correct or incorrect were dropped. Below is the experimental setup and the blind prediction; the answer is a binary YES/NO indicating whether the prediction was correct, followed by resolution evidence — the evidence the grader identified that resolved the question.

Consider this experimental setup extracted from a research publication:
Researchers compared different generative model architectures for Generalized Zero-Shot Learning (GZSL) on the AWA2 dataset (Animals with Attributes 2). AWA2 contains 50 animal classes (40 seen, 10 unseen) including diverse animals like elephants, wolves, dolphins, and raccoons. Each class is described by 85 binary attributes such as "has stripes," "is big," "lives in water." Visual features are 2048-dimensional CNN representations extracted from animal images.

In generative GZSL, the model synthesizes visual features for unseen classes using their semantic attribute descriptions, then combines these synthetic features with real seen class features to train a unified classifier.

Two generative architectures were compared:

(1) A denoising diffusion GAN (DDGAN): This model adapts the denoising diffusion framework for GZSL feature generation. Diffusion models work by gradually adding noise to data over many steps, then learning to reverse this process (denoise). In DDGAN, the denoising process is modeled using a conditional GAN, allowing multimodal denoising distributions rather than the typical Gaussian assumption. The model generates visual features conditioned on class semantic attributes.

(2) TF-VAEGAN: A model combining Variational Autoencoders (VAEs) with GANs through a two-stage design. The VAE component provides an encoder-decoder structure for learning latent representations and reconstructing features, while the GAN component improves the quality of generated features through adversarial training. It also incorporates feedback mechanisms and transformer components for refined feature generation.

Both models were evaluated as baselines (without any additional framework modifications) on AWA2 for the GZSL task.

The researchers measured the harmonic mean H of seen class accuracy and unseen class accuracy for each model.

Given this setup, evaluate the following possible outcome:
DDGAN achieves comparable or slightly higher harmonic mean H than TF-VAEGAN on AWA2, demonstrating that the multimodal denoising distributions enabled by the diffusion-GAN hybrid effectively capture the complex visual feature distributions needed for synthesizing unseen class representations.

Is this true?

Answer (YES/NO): NO